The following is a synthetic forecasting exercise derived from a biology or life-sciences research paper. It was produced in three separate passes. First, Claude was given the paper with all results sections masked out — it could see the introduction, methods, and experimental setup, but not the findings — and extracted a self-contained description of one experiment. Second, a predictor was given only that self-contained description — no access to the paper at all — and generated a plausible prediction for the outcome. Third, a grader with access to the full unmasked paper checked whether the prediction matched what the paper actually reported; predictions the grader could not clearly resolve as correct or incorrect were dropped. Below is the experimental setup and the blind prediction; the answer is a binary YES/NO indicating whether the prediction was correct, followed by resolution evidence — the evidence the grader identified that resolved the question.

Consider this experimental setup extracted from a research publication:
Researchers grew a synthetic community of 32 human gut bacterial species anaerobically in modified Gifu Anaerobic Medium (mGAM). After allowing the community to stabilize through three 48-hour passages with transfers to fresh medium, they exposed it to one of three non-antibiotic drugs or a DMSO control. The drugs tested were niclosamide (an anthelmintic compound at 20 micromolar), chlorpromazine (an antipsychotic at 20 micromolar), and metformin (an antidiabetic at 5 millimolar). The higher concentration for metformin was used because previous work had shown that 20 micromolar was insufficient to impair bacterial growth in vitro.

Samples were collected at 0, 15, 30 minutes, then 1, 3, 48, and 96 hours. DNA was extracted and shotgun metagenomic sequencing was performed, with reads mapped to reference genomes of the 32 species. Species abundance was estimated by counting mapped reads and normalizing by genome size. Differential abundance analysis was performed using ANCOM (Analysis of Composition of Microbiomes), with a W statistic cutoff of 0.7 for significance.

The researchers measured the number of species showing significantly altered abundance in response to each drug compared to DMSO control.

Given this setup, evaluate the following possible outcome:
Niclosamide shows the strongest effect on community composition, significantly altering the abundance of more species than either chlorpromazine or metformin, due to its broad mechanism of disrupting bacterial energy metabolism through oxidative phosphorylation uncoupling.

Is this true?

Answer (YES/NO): NO